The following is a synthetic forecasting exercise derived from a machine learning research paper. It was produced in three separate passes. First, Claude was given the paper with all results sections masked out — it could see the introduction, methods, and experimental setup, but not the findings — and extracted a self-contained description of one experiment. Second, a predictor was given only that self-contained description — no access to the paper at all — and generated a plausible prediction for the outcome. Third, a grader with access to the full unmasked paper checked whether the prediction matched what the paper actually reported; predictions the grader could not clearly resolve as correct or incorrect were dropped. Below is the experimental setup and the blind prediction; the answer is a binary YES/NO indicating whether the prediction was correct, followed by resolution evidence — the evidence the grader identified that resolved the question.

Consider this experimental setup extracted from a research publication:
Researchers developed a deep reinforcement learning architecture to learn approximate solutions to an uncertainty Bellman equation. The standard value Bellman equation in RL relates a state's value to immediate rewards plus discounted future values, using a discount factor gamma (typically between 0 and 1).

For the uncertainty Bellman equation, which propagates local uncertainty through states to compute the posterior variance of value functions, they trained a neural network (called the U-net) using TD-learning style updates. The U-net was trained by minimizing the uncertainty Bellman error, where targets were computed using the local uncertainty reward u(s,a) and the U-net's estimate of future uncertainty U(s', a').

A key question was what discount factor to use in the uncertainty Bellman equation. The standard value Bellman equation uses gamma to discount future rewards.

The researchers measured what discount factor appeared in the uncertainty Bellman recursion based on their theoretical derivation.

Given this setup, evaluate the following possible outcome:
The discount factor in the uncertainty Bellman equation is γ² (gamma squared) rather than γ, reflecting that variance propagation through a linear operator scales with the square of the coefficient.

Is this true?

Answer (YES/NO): YES